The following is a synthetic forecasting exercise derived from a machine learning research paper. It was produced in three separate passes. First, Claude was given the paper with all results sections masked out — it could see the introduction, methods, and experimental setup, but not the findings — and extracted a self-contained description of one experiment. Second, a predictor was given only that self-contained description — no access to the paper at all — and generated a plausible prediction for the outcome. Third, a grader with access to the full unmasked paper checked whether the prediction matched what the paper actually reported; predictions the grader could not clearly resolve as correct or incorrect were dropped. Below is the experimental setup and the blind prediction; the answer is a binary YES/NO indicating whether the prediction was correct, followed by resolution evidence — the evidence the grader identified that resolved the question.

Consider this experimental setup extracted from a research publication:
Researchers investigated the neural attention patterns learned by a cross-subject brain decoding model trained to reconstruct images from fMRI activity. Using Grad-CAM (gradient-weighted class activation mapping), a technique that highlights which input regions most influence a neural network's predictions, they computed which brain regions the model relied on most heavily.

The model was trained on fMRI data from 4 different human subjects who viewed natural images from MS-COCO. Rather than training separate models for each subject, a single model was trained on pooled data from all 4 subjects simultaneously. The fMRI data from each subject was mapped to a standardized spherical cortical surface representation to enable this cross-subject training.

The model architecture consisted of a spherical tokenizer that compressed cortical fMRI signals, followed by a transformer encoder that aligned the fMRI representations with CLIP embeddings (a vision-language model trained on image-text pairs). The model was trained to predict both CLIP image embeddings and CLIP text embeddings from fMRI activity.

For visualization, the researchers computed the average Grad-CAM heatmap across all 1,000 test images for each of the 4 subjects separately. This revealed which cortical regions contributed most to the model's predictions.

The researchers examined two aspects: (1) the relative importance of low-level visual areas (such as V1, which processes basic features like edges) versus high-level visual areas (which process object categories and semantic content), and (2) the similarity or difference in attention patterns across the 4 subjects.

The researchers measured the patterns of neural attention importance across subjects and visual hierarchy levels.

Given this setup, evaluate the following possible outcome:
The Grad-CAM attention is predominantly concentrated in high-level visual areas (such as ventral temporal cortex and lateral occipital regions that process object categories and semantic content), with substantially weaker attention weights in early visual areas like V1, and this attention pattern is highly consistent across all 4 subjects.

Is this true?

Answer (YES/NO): YES